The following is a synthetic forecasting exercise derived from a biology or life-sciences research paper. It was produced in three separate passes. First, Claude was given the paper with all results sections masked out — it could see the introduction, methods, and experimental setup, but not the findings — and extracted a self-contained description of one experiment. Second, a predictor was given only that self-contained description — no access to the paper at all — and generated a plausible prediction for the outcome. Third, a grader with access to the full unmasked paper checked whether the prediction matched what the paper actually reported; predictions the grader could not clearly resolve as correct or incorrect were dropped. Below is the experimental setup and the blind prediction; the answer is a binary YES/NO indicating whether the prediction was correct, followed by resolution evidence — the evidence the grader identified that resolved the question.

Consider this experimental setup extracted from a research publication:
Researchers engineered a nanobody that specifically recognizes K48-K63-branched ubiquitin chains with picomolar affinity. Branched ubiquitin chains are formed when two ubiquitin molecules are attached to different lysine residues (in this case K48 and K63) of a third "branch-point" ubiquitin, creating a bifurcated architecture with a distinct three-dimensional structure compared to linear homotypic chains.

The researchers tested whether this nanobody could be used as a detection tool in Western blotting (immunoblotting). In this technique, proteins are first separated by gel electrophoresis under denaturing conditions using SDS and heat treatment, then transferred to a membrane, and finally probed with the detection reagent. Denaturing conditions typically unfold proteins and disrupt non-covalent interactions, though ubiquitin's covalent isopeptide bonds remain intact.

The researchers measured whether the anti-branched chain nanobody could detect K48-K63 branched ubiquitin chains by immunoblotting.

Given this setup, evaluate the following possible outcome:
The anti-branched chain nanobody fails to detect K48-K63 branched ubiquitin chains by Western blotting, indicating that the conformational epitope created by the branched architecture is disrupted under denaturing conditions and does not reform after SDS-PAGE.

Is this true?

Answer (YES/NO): YES